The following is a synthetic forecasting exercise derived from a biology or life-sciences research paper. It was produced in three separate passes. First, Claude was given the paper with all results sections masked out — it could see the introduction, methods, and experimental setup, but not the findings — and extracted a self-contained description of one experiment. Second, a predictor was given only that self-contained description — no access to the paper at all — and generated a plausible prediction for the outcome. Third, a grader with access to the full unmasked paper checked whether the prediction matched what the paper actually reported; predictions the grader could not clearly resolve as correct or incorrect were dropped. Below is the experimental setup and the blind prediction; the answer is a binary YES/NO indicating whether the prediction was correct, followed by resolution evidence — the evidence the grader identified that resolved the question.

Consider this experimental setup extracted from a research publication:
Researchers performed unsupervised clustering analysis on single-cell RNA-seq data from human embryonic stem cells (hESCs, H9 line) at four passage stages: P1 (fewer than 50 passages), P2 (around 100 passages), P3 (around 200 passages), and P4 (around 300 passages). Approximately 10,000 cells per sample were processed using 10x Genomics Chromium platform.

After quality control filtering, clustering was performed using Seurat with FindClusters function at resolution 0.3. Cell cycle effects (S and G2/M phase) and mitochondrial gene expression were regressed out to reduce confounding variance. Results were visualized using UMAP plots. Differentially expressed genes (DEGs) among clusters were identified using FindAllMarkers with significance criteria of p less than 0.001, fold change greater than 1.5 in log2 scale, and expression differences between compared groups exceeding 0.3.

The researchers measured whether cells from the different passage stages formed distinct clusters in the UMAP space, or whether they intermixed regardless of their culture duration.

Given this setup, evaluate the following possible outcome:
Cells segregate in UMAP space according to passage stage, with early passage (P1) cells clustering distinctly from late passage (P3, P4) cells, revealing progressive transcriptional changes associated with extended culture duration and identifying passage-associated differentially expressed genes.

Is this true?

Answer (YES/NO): YES